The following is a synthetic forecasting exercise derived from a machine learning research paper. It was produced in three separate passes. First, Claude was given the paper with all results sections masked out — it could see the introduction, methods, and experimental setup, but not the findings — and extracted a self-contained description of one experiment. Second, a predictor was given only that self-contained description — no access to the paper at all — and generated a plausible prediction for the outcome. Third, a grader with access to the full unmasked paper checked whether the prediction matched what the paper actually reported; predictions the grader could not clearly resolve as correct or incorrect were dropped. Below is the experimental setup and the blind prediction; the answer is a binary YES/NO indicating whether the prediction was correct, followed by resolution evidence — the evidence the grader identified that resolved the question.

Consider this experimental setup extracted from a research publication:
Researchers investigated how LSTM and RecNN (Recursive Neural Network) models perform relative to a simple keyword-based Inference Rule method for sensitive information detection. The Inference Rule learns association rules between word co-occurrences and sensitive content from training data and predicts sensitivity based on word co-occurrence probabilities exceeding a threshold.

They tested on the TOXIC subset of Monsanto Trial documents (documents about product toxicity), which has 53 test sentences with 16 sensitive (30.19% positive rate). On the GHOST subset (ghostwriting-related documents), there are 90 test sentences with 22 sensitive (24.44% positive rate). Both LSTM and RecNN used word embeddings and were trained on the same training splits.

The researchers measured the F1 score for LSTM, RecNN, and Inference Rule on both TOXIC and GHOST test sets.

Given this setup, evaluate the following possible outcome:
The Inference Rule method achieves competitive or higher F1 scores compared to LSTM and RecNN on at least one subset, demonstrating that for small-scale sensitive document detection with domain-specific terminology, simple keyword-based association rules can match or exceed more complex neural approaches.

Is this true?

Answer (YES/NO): YES